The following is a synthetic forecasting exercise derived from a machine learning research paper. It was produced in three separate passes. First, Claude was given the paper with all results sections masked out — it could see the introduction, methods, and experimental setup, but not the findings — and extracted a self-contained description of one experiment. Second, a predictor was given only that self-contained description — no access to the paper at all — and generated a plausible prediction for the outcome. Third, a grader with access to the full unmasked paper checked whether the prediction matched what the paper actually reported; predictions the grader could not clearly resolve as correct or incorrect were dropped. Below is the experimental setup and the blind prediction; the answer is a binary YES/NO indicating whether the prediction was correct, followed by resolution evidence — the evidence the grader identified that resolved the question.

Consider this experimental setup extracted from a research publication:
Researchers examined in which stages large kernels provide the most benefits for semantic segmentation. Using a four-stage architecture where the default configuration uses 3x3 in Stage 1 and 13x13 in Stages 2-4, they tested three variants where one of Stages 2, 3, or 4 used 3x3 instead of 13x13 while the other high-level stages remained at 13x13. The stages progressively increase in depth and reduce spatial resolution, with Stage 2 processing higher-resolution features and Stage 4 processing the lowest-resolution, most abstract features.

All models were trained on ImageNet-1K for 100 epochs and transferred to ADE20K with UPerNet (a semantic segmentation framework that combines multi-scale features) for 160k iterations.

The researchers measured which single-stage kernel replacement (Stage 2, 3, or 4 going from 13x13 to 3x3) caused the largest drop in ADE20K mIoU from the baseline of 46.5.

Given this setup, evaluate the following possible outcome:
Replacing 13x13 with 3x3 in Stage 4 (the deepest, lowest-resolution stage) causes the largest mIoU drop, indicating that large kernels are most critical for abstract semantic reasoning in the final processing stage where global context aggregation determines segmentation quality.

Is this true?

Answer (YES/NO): YES